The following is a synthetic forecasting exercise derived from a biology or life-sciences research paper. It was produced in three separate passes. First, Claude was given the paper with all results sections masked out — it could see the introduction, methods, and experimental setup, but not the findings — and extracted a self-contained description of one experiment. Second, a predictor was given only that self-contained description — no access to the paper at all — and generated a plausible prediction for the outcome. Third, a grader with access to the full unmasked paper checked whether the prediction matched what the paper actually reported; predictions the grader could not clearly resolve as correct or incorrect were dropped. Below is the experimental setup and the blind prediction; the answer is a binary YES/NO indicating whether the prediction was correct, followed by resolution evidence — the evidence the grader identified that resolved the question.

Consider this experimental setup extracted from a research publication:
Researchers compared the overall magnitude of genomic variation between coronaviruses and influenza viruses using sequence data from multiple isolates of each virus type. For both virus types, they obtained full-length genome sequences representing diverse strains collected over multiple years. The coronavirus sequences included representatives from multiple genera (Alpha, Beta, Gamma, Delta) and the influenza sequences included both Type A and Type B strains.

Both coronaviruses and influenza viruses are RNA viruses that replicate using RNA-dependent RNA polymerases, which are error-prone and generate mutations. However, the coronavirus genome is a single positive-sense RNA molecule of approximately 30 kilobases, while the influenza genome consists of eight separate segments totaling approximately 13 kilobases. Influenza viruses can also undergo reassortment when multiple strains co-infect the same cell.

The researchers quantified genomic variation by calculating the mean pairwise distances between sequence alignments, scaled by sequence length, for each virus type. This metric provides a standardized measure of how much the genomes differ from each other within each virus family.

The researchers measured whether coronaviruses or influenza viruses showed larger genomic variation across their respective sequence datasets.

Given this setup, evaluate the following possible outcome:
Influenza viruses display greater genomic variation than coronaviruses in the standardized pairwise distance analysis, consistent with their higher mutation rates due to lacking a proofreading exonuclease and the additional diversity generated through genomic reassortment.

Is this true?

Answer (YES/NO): YES